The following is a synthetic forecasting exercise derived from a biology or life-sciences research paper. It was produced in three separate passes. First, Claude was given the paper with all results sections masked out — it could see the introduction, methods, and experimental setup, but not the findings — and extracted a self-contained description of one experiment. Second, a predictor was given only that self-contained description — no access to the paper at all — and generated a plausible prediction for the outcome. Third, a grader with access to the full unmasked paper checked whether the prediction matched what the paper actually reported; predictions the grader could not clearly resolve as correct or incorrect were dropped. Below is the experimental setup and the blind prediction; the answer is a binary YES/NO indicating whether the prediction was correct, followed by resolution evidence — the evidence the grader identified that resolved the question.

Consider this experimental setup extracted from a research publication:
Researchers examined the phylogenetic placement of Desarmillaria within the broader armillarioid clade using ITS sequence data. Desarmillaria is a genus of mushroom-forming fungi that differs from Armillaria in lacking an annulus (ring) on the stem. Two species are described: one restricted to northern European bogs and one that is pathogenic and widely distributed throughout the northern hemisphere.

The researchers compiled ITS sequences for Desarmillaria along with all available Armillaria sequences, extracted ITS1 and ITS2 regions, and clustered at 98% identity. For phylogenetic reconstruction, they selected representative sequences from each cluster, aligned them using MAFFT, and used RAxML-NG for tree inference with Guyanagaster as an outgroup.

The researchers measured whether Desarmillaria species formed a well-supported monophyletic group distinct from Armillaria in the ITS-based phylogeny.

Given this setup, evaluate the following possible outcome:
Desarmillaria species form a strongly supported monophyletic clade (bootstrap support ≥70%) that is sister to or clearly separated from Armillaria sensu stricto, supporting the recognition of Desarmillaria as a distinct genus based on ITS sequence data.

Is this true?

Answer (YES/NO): YES